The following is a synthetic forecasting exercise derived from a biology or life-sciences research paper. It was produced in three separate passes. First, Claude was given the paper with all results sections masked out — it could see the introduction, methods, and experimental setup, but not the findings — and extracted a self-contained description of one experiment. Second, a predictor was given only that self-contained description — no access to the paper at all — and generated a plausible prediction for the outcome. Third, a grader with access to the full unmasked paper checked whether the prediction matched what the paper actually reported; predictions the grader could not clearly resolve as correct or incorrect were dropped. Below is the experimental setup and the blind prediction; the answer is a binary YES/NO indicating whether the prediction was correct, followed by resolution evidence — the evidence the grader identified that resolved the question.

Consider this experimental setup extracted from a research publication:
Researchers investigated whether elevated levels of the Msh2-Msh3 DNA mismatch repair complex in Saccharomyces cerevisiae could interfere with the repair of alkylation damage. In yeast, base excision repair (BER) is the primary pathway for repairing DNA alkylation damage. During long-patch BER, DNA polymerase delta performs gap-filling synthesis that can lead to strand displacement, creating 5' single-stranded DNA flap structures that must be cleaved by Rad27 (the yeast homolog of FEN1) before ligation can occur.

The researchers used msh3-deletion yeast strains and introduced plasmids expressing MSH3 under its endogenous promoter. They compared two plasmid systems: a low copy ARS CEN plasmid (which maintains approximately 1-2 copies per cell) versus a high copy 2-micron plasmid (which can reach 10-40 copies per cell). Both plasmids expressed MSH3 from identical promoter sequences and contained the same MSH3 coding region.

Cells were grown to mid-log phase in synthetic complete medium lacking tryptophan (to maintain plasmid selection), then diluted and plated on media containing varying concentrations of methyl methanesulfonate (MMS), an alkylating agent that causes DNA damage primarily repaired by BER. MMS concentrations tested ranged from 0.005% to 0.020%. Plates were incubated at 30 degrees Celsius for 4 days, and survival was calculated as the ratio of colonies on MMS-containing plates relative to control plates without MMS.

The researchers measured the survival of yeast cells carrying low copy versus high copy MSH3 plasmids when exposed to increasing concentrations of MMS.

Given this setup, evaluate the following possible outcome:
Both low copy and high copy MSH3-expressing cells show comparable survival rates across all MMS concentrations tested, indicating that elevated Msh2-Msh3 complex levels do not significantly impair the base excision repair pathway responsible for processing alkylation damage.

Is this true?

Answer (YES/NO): NO